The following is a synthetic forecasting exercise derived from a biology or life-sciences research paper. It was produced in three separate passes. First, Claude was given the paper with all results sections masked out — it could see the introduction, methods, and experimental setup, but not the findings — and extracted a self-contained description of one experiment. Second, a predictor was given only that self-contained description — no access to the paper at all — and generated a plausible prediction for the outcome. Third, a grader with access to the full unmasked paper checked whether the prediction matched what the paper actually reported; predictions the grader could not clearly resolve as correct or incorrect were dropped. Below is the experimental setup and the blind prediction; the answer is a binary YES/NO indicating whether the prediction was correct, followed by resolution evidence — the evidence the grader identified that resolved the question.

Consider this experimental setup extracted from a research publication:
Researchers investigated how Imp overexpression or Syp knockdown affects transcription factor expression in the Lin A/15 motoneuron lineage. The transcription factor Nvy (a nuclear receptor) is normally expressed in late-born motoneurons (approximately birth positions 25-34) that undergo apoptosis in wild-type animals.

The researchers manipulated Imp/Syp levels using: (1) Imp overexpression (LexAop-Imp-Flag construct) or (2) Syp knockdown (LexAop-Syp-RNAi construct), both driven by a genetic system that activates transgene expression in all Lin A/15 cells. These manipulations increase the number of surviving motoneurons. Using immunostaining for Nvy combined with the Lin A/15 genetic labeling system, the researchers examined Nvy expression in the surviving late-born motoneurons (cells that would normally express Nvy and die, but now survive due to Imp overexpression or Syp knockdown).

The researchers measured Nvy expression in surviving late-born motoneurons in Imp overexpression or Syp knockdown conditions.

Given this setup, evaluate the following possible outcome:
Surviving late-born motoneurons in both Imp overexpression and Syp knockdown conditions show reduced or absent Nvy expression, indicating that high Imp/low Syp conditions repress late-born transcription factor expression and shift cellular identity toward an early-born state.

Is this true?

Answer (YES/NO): YES